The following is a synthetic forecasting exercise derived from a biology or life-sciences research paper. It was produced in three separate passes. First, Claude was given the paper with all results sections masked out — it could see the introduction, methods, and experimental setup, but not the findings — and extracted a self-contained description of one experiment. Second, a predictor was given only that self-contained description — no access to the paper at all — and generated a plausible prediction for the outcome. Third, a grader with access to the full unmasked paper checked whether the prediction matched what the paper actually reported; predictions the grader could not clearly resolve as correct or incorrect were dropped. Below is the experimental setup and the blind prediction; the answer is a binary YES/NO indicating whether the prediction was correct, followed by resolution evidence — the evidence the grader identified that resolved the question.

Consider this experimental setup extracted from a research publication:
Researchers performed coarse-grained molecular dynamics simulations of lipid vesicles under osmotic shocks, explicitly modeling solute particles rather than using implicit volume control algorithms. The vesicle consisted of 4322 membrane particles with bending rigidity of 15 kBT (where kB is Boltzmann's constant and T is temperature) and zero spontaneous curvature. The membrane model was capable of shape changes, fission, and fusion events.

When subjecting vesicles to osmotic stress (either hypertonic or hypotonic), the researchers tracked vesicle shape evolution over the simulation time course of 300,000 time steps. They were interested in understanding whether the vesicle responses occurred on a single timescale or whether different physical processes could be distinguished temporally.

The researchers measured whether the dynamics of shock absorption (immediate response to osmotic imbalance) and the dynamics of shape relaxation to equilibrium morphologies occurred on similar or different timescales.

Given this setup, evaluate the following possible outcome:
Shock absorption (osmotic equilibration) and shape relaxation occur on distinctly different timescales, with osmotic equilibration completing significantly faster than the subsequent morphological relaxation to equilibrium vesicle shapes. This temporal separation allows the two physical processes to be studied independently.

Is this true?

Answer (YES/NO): YES